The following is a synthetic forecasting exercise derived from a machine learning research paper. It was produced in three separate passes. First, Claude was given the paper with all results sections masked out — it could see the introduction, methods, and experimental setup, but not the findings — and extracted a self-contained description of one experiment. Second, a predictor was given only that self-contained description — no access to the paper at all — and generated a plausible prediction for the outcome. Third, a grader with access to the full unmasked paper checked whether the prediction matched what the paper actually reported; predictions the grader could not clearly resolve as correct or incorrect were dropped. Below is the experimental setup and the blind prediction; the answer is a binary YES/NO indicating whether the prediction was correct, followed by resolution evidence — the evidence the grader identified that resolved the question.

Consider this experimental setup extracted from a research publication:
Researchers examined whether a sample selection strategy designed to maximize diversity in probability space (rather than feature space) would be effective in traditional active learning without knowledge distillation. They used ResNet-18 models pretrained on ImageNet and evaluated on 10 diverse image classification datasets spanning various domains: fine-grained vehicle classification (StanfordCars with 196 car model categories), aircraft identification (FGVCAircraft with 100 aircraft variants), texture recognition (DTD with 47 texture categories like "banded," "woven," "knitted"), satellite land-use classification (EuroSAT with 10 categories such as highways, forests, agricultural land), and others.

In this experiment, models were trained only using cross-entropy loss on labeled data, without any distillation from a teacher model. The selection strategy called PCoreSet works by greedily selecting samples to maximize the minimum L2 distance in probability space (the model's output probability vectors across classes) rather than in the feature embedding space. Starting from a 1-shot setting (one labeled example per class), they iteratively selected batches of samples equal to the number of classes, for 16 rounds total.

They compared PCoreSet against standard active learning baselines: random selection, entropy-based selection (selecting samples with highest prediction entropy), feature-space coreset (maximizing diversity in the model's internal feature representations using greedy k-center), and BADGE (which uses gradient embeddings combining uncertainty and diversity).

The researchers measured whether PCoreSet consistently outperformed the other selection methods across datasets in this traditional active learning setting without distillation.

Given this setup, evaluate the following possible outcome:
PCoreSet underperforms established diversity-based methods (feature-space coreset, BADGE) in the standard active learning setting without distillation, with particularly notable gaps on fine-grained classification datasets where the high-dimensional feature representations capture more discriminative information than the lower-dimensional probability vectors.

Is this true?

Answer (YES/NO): NO